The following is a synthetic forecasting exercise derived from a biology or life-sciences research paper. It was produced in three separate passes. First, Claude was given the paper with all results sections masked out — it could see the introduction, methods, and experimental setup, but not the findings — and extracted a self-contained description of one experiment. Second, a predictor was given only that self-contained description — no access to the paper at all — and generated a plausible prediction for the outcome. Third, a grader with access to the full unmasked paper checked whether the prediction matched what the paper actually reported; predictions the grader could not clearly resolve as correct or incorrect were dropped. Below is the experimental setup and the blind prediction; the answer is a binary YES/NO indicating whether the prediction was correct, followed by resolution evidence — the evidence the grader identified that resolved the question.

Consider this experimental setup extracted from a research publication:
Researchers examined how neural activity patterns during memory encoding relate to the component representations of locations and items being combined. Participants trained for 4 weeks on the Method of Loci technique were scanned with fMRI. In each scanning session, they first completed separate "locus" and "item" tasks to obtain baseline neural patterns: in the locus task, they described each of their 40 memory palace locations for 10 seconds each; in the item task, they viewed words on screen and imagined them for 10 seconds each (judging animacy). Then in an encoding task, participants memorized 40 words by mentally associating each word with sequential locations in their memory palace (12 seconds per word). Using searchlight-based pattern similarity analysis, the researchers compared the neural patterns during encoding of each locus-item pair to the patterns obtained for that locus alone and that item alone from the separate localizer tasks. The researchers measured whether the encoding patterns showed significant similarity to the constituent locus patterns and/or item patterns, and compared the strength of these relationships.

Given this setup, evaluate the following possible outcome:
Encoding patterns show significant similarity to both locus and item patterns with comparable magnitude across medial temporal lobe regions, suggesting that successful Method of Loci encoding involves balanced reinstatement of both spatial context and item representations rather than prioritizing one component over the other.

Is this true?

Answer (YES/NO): NO